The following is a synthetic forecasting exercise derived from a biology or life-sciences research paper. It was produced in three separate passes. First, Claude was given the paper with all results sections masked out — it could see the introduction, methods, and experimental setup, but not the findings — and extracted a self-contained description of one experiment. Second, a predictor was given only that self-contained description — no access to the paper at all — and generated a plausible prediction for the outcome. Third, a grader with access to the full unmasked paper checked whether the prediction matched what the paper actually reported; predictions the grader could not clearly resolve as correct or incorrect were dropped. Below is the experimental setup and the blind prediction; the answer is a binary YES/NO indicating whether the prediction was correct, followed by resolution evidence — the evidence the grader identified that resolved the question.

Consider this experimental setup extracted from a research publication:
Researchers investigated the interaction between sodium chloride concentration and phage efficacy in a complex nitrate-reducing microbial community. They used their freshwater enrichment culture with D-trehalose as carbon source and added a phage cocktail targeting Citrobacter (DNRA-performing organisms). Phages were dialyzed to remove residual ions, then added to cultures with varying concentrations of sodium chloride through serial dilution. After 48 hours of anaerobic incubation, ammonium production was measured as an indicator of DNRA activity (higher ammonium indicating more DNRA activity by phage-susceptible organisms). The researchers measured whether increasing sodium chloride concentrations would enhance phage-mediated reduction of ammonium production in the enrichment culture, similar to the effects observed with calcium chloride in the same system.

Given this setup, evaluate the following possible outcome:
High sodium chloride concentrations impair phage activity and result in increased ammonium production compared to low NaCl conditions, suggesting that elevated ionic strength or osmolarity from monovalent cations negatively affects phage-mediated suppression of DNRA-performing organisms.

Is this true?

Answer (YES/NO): NO